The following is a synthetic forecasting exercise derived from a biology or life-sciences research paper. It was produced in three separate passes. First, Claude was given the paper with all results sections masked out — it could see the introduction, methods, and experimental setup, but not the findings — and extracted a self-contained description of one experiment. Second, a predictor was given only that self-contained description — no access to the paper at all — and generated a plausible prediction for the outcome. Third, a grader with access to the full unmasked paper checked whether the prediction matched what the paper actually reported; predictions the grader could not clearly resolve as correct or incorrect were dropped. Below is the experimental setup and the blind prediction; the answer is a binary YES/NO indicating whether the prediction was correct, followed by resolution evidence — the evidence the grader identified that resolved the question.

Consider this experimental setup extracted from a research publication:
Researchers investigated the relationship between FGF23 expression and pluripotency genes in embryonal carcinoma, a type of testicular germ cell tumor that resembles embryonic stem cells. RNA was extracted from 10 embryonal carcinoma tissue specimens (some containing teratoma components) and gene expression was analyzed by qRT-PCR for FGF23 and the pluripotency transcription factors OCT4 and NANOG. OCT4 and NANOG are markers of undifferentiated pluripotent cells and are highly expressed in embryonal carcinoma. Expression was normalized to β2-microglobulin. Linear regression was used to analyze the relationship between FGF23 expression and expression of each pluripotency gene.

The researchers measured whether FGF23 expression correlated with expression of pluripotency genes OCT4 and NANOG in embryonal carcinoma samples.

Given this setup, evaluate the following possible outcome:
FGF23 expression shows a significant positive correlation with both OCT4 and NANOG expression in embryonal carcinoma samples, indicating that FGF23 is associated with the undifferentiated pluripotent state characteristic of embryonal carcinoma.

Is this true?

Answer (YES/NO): NO